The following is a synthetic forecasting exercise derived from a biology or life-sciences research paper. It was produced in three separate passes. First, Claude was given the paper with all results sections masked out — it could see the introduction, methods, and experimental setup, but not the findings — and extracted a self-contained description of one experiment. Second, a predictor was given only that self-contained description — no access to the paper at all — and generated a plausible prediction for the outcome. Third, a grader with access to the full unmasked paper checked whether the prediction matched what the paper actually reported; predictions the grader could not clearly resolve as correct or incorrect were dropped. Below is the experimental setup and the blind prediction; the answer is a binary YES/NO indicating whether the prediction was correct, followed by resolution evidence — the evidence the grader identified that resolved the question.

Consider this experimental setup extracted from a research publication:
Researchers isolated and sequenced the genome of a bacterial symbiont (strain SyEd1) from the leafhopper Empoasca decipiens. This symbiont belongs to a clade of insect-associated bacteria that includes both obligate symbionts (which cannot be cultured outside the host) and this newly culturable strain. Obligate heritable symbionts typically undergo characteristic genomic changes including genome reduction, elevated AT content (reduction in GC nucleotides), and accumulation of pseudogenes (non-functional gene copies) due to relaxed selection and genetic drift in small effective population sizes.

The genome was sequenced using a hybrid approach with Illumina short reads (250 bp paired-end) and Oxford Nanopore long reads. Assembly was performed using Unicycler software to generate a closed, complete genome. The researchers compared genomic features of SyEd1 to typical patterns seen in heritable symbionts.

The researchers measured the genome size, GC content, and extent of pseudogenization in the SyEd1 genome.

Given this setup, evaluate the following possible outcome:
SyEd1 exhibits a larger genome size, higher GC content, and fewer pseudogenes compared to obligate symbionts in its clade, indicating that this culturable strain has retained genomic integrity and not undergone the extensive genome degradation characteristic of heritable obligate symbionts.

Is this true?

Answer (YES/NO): YES